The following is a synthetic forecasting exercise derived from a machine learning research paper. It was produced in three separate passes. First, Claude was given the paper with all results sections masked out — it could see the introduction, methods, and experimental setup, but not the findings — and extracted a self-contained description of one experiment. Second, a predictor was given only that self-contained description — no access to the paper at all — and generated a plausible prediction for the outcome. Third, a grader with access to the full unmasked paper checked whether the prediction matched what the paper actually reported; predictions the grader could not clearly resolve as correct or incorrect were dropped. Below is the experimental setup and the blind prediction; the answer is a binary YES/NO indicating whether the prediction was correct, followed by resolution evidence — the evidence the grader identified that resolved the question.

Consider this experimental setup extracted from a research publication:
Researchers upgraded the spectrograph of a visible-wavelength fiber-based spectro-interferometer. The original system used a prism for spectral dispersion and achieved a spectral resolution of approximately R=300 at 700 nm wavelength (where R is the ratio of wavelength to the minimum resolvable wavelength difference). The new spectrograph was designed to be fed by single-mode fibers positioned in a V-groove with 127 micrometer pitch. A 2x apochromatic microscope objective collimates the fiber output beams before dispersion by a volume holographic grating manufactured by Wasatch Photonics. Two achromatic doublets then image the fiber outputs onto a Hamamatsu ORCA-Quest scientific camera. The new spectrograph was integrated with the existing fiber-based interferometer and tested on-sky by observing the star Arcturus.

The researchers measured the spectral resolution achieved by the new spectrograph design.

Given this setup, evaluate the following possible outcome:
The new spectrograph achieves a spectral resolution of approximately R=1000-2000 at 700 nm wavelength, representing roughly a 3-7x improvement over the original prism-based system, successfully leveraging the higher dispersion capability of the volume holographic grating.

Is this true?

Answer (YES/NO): NO